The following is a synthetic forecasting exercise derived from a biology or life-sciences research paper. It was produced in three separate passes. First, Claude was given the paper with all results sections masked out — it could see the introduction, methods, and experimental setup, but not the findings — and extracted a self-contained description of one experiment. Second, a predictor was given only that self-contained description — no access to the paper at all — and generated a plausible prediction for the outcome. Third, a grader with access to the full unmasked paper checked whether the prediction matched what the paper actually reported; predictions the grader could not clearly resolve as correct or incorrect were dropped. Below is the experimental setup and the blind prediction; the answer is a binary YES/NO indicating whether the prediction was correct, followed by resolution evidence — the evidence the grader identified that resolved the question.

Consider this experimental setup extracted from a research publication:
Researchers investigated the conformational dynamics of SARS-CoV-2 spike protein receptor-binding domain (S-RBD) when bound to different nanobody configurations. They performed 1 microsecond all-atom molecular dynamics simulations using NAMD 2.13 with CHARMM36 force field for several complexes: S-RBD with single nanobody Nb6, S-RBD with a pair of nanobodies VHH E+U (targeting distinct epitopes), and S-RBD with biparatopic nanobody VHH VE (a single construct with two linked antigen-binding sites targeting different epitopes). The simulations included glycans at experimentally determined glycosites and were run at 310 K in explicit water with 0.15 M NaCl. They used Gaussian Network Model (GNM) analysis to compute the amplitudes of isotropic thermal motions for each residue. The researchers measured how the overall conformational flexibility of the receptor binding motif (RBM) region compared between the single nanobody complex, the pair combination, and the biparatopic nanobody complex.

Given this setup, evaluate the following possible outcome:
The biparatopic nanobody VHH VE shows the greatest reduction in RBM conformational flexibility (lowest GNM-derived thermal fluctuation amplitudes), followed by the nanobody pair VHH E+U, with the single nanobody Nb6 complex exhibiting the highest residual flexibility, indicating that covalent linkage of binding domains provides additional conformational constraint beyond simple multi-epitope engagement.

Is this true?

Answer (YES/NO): YES